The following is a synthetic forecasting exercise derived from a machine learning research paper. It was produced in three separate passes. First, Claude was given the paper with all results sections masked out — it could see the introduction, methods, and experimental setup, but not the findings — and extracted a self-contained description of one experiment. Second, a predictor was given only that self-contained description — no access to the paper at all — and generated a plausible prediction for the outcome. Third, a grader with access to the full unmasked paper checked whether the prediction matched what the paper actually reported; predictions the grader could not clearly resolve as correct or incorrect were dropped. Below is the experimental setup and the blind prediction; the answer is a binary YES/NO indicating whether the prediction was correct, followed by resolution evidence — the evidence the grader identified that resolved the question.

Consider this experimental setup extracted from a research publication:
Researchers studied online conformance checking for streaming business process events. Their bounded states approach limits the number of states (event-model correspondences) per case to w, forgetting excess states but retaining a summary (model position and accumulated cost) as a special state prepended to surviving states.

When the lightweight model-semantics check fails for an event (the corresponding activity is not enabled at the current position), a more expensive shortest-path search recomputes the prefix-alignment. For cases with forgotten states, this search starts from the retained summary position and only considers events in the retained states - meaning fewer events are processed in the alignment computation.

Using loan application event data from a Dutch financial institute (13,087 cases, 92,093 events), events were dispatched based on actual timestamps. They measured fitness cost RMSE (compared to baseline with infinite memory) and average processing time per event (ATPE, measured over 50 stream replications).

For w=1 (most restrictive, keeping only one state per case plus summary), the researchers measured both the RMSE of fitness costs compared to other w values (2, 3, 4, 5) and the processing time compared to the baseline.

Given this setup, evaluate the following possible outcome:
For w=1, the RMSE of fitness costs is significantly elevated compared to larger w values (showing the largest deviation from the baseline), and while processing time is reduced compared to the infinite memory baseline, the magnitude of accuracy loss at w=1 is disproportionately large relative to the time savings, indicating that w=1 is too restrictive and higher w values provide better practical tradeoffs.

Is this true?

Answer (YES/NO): NO